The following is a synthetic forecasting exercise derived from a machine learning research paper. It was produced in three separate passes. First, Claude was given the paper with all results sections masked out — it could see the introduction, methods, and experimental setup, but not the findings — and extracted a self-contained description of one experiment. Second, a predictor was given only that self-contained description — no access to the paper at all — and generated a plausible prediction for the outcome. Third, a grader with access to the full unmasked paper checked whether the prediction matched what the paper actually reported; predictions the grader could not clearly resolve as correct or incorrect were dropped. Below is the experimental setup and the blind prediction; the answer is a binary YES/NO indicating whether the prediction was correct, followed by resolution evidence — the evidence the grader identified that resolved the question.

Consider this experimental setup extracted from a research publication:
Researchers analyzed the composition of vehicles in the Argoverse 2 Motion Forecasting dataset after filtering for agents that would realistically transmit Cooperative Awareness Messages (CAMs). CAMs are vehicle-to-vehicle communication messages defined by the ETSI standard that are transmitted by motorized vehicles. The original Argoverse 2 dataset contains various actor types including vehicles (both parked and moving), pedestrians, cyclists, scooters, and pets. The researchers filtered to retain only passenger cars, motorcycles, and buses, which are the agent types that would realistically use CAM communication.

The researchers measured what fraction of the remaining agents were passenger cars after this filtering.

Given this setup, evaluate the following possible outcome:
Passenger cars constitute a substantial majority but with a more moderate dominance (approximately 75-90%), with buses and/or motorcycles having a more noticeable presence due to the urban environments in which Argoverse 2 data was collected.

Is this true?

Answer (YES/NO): NO